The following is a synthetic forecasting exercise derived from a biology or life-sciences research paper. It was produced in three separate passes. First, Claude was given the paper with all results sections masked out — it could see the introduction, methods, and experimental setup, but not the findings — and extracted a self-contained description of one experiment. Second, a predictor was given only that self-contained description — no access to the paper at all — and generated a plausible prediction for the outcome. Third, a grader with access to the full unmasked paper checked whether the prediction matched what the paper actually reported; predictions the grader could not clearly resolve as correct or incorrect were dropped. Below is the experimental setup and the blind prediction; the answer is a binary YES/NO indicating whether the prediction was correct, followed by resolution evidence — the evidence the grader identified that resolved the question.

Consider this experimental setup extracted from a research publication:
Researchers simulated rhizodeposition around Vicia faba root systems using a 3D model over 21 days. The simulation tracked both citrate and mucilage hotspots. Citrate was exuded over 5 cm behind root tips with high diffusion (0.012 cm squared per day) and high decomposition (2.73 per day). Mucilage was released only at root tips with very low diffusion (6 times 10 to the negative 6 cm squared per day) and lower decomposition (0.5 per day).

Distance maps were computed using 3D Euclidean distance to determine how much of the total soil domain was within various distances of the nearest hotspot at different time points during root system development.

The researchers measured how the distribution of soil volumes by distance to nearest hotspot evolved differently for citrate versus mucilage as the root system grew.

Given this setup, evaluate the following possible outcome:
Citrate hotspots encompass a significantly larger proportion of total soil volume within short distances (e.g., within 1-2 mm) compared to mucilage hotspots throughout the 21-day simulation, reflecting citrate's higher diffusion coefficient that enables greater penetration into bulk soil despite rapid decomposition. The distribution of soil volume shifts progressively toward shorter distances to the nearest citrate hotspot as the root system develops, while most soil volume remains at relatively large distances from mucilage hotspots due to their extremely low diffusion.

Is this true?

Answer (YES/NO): NO